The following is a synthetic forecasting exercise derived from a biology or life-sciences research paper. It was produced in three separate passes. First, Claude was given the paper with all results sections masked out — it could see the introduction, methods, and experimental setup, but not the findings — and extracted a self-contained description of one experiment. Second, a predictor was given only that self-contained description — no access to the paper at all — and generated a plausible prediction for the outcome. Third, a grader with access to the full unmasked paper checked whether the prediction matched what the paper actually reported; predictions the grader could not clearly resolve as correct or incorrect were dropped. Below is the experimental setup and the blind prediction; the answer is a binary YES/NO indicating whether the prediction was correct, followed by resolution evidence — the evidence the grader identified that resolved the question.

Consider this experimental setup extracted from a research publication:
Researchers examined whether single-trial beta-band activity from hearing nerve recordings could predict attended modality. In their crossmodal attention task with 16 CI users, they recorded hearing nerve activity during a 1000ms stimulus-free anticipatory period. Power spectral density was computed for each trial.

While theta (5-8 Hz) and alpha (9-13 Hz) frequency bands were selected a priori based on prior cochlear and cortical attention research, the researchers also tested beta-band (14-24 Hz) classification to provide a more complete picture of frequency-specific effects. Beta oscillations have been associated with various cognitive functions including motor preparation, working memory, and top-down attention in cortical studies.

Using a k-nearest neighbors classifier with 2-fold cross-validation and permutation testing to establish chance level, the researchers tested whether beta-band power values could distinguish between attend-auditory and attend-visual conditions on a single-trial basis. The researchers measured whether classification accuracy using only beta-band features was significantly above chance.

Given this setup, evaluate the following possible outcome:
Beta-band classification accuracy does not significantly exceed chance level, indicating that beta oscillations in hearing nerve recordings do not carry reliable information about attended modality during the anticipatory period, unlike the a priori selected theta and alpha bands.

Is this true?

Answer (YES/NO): NO